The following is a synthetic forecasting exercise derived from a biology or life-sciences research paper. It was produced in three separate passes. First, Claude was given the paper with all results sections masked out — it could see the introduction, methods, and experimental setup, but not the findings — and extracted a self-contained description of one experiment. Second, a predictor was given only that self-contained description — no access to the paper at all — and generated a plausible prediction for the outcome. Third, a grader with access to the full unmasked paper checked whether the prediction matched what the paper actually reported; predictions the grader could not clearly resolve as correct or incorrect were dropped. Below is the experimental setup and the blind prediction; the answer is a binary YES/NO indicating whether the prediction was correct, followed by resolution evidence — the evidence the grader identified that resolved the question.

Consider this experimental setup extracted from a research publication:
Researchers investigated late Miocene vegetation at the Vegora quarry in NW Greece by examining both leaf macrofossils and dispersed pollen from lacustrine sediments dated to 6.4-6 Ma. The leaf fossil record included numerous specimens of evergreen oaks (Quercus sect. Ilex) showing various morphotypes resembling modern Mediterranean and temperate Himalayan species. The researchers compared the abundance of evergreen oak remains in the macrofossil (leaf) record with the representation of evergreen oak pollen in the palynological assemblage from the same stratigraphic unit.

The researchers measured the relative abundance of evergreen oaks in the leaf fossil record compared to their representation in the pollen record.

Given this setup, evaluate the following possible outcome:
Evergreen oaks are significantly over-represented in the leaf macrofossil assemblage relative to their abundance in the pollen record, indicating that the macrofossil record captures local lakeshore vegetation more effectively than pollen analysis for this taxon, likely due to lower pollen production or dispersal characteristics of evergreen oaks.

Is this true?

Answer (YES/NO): NO